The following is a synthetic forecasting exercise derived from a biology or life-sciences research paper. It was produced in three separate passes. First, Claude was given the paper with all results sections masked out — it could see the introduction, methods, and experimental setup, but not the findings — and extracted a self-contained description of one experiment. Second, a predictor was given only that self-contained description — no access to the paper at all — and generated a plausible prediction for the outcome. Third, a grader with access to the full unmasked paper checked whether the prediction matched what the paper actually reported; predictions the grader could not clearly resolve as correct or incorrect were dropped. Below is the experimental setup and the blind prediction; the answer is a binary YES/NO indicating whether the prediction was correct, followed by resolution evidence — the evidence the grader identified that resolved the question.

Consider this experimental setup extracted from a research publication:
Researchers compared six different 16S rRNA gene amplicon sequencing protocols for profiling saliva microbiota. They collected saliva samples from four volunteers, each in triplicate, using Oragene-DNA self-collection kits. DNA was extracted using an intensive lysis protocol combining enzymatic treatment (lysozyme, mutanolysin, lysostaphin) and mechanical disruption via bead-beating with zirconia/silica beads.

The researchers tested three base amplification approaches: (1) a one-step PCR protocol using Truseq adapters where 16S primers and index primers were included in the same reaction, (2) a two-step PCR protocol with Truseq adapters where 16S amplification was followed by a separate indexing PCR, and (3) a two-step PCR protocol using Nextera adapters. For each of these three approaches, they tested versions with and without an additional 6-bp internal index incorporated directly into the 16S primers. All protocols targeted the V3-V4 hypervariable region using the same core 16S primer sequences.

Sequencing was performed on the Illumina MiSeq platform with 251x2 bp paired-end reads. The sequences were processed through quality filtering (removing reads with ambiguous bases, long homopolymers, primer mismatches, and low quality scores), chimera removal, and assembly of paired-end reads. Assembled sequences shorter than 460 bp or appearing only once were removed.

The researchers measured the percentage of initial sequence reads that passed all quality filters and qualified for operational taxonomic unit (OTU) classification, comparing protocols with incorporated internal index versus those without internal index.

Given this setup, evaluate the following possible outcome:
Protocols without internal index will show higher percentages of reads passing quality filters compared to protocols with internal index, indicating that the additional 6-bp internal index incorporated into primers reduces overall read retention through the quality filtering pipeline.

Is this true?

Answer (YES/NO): YES